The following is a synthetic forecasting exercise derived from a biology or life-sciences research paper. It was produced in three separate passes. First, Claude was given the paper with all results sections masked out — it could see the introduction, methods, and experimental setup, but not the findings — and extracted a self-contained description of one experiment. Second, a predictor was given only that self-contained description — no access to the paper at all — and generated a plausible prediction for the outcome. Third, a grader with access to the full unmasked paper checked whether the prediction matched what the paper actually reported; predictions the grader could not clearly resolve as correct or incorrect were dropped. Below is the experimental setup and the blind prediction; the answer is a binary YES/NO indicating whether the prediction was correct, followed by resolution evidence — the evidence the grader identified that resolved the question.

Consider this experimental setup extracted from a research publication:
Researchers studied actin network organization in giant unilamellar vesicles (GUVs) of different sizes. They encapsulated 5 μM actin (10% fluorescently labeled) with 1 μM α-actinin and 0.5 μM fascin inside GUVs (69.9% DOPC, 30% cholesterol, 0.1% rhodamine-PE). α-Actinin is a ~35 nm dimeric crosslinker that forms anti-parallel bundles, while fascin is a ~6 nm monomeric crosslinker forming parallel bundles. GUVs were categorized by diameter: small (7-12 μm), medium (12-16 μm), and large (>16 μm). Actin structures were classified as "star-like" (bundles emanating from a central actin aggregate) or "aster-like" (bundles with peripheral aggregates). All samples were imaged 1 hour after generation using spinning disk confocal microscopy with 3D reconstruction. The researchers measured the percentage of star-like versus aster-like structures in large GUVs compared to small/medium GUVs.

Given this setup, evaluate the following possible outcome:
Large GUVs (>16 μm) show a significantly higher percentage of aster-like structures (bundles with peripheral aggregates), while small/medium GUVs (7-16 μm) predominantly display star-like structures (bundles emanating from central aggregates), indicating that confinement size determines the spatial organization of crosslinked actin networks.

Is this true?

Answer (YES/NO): NO